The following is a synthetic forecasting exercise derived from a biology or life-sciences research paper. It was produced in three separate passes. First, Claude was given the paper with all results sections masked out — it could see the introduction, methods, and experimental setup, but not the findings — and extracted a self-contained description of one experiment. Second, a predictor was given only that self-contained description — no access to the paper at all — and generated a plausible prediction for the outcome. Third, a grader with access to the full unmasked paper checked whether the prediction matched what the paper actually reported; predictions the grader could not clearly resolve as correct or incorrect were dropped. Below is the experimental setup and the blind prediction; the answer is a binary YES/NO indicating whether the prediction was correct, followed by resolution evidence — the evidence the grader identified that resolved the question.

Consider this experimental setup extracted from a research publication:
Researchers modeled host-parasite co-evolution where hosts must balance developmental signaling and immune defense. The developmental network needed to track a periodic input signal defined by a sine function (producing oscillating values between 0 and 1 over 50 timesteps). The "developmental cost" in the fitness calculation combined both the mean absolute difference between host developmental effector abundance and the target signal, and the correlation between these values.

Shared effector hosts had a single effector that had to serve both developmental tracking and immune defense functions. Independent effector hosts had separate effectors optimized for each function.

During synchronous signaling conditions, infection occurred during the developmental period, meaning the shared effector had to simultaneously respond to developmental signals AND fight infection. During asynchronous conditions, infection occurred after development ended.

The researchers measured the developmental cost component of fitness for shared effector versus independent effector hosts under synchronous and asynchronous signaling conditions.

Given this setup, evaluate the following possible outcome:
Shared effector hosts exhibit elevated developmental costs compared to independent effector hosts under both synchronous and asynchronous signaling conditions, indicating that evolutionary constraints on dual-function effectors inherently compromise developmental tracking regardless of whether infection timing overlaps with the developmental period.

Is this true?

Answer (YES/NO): NO